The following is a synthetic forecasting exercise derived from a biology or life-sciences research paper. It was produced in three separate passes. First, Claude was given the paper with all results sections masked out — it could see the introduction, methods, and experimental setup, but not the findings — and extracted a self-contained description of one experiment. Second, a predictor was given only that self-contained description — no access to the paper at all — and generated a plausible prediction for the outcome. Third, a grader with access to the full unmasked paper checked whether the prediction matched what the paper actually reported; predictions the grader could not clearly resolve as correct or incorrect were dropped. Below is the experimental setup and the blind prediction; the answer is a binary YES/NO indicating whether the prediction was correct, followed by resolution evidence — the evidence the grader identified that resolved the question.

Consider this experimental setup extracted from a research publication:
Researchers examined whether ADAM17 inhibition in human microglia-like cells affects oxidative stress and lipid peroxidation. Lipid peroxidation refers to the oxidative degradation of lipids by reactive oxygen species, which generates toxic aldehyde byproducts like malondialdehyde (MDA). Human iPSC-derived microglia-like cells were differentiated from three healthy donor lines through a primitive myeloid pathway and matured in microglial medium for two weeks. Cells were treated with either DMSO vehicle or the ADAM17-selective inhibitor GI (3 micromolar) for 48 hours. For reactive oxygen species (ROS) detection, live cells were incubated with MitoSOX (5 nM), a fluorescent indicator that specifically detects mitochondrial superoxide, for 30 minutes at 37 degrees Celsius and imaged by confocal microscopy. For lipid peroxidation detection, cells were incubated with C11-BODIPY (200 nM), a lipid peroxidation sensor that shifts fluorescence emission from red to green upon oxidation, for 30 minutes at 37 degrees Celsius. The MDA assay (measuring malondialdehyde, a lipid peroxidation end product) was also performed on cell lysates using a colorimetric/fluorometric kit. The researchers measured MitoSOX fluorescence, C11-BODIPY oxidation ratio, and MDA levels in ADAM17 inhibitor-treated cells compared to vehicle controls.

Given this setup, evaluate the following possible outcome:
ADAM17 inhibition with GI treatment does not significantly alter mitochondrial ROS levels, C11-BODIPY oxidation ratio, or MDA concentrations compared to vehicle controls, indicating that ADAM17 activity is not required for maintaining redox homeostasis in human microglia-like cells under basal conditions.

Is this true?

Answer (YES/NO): NO